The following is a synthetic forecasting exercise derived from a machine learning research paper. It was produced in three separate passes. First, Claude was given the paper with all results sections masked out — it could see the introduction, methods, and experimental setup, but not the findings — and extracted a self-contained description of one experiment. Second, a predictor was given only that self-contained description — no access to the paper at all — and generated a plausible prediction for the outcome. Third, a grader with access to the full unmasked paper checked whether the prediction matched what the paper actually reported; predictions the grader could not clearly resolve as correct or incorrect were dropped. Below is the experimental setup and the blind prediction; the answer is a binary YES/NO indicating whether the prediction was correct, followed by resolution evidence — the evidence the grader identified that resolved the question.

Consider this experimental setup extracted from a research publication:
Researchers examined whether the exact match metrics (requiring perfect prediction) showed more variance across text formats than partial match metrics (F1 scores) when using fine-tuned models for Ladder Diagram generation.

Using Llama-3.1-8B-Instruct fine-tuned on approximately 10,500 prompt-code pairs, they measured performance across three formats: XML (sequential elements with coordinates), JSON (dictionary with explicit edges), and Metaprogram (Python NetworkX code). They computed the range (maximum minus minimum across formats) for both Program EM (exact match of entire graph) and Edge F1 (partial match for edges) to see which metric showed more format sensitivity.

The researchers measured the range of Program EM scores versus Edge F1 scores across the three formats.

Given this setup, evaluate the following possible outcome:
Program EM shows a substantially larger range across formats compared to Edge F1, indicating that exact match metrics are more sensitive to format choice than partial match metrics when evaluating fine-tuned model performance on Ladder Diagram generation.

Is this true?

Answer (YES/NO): YES